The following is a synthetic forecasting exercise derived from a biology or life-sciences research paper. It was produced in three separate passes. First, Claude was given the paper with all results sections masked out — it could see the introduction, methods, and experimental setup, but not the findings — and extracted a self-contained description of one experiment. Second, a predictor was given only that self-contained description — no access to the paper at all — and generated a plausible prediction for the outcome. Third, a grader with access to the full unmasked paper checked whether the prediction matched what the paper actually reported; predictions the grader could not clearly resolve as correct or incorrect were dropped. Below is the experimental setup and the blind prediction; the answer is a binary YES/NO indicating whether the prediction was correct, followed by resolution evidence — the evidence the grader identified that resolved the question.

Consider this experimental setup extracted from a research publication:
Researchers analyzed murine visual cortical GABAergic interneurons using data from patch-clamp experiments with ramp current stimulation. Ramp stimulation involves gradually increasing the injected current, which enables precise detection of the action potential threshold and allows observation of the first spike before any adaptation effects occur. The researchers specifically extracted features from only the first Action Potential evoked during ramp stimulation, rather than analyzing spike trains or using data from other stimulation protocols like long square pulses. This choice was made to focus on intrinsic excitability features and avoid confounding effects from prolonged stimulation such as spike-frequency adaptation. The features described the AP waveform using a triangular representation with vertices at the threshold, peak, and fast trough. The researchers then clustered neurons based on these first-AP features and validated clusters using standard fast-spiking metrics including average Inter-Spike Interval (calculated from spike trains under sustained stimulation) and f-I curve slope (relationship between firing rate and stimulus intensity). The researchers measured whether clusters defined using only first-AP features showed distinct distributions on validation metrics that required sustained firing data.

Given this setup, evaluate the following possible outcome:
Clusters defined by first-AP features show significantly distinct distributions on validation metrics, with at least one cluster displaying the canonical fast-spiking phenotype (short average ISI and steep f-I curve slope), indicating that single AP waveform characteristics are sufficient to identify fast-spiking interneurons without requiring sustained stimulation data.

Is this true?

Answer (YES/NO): YES